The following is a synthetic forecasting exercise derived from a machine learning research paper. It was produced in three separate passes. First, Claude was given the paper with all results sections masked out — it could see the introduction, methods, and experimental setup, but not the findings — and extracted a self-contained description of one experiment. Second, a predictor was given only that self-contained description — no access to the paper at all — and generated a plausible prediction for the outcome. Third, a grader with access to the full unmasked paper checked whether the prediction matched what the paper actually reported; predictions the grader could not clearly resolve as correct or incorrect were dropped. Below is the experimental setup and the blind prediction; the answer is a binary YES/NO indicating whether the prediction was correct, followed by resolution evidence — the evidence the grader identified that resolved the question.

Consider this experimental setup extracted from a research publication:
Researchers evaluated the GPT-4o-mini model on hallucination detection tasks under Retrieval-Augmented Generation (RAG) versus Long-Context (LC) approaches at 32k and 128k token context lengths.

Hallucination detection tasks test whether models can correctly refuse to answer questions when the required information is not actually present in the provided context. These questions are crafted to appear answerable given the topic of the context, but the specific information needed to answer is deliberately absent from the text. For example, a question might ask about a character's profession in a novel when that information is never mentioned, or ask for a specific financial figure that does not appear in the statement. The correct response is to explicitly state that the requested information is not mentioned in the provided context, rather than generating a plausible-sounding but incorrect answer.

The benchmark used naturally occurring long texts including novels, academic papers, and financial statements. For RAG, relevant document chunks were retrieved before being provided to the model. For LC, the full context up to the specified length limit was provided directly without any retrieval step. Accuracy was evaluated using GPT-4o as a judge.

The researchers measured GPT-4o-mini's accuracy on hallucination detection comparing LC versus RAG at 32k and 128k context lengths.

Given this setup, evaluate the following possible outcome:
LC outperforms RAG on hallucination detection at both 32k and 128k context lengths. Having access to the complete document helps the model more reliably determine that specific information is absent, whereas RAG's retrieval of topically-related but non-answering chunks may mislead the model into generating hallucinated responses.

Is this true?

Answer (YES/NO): NO